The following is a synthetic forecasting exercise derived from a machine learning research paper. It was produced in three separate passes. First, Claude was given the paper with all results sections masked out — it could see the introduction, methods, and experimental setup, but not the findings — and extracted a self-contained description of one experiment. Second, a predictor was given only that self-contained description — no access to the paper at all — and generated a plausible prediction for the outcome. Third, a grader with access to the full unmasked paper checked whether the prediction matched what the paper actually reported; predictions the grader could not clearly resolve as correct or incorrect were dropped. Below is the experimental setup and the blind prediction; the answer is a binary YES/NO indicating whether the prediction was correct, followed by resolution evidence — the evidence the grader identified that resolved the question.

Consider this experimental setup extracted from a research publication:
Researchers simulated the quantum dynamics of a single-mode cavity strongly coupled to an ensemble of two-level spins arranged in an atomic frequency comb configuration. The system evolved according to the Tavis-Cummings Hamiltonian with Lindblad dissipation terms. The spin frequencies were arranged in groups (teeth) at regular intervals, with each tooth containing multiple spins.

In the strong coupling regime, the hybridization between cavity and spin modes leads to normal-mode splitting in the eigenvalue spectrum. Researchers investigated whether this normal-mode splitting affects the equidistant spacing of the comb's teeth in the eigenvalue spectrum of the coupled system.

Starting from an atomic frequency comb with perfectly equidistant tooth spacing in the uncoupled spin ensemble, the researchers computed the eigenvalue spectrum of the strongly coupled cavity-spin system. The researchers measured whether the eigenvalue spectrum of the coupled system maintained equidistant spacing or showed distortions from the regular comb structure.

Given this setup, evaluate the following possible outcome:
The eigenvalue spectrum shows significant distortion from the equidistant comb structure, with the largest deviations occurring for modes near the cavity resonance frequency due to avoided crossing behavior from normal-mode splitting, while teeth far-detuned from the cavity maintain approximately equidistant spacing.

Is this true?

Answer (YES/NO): YES